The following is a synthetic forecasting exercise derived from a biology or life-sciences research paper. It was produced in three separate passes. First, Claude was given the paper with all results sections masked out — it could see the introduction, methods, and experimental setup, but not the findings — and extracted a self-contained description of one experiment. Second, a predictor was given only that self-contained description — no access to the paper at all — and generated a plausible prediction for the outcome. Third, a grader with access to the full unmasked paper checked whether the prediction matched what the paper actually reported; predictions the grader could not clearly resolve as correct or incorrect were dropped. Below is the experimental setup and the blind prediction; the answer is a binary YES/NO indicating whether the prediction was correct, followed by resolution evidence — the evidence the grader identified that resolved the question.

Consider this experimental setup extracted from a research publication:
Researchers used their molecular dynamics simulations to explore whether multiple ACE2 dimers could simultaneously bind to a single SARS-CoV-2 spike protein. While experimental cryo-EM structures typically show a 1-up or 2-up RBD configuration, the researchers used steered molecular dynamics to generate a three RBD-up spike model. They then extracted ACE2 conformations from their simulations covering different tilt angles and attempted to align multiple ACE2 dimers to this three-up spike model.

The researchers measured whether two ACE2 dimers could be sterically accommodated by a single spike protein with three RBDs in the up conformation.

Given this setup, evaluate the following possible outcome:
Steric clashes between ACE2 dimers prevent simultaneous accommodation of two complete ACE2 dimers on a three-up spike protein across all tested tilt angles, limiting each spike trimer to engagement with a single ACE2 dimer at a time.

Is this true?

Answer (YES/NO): NO